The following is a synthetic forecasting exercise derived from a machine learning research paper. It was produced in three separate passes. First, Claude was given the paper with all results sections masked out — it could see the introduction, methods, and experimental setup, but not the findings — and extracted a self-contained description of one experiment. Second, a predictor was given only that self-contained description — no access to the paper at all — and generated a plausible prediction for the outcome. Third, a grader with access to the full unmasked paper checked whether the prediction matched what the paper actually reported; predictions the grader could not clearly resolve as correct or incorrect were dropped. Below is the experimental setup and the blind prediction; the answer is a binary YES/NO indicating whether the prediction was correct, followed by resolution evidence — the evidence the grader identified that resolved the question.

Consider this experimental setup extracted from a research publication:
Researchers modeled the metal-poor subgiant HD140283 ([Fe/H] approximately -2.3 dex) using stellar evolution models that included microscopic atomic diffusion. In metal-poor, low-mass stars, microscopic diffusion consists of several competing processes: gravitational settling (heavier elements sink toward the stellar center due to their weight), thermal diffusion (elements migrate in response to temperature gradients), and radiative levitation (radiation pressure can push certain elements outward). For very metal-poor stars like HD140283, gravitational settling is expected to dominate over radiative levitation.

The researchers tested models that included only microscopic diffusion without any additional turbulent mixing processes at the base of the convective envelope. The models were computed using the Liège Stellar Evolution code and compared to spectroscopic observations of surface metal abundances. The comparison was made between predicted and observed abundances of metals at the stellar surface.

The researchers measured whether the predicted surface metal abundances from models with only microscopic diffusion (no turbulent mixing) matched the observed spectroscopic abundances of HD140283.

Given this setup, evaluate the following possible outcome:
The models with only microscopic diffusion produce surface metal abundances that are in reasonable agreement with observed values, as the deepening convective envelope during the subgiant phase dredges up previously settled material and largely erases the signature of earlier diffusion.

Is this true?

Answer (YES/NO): NO